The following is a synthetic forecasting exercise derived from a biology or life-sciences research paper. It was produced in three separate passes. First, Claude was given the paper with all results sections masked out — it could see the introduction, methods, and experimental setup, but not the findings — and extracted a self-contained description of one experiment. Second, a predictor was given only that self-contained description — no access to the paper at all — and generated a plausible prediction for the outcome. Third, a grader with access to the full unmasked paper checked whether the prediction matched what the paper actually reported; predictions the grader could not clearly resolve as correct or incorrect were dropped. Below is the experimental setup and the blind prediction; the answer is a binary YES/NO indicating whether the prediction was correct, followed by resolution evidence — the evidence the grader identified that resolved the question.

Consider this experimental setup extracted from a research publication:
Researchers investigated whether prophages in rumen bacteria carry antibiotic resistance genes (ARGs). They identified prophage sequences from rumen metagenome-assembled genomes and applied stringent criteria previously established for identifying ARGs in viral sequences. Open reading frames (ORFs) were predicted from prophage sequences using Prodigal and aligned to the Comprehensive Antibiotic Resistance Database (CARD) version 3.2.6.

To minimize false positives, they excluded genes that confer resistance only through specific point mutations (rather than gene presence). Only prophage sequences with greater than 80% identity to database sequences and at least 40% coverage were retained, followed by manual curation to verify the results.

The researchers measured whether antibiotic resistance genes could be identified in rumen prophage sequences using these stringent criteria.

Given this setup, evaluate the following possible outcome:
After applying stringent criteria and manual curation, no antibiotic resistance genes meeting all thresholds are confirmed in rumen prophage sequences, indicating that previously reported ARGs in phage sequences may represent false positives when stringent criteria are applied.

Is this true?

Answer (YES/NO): NO